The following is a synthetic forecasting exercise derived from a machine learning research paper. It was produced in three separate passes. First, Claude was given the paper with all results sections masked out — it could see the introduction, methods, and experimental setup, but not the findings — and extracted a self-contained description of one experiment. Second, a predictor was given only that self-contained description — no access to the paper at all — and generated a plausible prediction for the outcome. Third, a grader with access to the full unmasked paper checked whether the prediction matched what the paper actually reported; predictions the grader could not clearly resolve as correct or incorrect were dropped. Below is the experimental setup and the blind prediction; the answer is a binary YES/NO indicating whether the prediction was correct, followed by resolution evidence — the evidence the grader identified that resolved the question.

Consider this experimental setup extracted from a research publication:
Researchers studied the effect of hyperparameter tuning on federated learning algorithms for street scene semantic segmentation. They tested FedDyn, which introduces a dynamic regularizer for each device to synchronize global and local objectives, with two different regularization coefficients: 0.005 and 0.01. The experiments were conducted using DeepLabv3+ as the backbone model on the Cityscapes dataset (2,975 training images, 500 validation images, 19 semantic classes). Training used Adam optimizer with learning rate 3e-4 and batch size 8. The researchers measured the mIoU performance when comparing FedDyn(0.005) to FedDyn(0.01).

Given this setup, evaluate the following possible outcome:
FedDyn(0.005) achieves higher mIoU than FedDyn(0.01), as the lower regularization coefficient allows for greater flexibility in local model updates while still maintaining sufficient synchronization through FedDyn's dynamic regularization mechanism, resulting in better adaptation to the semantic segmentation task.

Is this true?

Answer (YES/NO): YES